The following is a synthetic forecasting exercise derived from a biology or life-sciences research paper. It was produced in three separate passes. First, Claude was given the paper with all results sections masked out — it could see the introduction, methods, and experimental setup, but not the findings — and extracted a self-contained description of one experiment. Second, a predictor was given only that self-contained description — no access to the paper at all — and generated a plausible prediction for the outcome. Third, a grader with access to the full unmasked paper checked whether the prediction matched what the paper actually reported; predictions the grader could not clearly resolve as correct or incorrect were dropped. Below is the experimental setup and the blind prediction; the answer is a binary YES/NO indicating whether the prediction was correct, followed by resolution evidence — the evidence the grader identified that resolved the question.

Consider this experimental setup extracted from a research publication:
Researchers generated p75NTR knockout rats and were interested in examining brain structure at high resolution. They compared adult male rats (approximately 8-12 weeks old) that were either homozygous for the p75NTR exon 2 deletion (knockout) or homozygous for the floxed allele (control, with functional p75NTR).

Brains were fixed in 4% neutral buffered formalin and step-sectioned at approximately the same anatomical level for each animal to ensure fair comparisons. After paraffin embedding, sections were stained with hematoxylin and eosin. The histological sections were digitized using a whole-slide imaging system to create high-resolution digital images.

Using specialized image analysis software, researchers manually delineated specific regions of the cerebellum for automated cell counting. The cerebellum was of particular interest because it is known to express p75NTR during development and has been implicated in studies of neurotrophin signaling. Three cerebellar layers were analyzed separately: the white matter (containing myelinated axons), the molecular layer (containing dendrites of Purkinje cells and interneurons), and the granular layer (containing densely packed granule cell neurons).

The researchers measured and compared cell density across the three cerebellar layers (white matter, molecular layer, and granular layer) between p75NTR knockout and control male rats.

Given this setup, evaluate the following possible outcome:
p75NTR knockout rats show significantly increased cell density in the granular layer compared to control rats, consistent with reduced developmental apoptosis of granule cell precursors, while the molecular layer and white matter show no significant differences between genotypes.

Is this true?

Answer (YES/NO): NO